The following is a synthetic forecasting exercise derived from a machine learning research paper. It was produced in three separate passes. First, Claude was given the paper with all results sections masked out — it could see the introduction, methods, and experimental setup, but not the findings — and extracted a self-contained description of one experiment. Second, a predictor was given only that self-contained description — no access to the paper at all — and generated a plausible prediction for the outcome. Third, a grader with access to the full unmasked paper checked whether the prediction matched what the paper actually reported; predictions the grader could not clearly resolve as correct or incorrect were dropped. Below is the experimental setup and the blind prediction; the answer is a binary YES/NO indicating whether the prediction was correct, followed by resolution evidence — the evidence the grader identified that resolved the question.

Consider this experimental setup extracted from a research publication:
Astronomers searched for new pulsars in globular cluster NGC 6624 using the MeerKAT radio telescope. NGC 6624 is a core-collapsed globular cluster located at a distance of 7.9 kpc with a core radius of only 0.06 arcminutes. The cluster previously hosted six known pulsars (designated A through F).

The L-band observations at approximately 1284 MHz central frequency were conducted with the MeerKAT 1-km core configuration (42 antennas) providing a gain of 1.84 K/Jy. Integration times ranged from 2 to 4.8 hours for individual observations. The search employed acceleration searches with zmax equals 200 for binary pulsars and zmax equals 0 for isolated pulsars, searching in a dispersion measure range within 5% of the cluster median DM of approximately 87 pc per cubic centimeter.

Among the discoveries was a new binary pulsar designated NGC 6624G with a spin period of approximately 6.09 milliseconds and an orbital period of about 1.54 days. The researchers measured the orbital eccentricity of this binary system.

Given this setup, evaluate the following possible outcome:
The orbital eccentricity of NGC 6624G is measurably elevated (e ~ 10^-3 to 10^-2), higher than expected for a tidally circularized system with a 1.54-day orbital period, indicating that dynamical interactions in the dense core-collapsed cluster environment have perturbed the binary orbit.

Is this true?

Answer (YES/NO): NO